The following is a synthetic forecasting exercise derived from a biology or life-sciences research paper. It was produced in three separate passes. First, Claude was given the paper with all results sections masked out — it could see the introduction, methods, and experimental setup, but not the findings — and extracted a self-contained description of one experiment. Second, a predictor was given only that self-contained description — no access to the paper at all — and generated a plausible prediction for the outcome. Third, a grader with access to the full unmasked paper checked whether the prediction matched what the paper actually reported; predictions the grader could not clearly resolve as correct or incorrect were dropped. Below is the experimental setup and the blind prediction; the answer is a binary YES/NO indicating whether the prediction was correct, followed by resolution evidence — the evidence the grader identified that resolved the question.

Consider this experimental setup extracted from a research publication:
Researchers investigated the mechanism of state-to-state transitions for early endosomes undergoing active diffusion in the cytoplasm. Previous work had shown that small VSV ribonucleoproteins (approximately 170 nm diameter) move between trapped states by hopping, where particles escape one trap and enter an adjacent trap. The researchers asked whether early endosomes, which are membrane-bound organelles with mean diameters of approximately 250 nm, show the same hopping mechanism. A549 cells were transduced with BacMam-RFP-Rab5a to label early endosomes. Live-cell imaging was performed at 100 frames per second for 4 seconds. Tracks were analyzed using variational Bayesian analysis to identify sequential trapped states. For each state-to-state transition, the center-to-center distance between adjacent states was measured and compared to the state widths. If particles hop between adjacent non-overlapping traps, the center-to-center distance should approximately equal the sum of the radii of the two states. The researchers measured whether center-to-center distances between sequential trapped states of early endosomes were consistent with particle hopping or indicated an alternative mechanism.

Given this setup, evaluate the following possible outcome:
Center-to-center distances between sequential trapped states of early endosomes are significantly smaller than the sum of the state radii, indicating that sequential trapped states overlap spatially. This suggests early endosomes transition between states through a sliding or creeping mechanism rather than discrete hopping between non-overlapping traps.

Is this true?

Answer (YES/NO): NO